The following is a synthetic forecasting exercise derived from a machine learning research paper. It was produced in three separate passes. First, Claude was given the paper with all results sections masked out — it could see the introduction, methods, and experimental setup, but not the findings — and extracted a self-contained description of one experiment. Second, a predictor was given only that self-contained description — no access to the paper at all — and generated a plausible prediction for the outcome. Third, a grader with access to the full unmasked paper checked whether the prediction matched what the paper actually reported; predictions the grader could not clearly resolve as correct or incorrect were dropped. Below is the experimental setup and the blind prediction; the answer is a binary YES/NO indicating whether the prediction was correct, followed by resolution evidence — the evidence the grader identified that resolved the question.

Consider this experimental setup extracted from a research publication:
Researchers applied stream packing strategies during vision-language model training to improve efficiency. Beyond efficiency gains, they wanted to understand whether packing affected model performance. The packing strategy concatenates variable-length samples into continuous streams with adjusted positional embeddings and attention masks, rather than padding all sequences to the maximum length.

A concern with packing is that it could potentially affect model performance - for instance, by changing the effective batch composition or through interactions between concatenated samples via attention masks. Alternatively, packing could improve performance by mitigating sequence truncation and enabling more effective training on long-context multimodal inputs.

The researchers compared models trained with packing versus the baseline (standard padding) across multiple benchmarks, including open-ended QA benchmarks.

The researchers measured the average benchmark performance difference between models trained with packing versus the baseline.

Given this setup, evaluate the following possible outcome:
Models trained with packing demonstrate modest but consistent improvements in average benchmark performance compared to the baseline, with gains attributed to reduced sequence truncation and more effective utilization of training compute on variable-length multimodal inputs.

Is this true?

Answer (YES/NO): YES